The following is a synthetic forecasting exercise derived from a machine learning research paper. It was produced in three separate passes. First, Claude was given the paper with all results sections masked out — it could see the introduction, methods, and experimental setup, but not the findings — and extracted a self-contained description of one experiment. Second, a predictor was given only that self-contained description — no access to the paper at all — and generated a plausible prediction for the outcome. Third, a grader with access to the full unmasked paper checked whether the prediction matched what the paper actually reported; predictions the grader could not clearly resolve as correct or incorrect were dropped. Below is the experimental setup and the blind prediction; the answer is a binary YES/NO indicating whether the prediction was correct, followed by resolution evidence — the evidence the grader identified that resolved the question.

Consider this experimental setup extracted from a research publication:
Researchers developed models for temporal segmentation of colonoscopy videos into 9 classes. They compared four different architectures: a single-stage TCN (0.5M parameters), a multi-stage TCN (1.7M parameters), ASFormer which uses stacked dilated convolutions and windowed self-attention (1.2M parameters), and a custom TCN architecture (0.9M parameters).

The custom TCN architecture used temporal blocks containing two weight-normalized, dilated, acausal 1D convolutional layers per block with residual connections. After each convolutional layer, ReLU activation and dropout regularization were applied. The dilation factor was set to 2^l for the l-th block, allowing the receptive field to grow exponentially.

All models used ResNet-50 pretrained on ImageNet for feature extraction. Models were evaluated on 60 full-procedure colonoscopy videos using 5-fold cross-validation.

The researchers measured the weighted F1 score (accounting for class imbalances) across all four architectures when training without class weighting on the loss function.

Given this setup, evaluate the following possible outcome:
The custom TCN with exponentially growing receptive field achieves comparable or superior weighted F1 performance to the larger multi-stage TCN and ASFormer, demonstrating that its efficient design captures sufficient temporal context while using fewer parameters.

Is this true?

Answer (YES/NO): YES